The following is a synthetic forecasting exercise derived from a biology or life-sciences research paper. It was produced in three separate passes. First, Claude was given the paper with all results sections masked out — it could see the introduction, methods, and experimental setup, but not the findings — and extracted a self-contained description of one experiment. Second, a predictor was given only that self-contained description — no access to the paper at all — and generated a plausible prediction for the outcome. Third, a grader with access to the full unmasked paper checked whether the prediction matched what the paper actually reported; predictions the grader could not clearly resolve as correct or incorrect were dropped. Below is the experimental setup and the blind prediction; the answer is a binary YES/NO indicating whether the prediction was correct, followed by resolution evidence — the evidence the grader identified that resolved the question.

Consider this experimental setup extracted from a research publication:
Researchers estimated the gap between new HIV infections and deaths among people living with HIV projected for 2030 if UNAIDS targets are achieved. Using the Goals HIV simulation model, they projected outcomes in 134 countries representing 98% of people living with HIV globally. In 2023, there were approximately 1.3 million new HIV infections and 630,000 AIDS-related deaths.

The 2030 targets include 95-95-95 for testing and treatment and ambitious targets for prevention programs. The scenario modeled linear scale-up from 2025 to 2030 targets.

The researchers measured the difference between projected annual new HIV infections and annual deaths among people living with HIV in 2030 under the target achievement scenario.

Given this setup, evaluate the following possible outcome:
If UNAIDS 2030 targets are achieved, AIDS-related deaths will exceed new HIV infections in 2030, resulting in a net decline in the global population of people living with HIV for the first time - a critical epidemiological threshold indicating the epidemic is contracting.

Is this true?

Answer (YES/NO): YES